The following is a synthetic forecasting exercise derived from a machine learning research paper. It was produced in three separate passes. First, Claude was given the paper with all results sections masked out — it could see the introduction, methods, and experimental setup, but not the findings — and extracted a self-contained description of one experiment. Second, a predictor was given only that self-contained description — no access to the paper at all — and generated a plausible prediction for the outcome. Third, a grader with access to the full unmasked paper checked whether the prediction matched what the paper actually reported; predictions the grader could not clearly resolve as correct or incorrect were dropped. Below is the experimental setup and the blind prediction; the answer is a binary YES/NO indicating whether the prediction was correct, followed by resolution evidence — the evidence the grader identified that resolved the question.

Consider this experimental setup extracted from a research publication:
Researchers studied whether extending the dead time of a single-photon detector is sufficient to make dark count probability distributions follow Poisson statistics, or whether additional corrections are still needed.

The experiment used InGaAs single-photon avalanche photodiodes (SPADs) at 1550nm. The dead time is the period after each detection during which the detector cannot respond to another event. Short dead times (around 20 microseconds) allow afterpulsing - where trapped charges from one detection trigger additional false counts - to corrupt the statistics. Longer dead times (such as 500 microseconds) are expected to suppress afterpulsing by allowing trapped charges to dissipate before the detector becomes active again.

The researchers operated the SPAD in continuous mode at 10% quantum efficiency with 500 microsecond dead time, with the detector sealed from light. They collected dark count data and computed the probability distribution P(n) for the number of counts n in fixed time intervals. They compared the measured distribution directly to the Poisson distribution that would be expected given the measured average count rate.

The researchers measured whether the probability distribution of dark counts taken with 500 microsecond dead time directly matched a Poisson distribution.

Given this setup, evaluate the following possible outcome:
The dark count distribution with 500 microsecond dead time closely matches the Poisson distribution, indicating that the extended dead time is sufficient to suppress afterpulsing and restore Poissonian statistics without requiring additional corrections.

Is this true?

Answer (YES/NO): NO